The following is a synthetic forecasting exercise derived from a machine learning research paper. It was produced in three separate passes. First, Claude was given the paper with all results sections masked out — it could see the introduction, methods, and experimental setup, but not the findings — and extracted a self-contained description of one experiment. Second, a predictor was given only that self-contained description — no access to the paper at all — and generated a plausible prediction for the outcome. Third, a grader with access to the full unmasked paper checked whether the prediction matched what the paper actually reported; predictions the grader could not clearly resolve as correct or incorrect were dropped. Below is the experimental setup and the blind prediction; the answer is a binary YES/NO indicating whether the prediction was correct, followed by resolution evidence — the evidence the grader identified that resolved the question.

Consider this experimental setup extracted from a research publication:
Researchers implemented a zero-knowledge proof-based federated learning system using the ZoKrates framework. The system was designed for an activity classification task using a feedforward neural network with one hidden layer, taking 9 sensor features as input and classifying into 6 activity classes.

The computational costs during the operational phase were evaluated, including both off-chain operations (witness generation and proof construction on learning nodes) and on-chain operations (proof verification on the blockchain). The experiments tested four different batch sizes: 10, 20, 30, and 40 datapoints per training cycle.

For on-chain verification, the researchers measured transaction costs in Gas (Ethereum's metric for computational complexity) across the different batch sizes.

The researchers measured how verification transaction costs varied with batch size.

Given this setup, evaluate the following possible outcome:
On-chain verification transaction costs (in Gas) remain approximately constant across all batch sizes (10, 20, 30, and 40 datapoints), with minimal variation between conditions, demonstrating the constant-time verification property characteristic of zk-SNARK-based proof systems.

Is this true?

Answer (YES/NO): YES